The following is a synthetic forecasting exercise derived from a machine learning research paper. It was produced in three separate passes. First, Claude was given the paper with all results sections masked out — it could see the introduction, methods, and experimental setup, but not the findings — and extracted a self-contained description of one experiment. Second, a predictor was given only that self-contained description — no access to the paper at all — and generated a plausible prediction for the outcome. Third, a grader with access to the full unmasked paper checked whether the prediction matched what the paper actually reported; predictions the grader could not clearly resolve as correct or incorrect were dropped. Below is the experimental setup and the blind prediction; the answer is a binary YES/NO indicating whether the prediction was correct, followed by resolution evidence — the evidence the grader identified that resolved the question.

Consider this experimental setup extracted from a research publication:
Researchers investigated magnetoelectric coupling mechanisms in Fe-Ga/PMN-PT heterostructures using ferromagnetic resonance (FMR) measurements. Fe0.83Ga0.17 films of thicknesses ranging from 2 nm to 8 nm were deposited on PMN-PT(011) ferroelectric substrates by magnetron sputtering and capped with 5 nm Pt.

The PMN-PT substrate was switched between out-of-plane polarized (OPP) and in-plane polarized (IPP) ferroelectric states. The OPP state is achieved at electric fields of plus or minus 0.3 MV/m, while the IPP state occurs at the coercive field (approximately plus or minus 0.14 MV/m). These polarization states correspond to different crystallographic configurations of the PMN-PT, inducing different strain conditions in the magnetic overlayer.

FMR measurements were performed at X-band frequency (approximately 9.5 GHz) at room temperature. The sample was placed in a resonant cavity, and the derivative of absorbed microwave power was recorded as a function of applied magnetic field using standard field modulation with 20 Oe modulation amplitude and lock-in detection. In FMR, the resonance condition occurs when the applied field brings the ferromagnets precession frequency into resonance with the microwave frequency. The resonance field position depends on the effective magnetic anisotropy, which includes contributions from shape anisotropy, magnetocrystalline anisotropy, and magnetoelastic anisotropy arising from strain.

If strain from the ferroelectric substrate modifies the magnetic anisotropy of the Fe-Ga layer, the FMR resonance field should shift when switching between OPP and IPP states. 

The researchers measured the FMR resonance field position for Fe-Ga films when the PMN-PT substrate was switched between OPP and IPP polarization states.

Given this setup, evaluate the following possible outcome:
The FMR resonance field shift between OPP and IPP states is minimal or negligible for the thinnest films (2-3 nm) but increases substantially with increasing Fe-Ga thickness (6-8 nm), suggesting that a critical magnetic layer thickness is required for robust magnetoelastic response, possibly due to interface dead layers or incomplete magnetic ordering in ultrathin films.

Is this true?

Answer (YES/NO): NO